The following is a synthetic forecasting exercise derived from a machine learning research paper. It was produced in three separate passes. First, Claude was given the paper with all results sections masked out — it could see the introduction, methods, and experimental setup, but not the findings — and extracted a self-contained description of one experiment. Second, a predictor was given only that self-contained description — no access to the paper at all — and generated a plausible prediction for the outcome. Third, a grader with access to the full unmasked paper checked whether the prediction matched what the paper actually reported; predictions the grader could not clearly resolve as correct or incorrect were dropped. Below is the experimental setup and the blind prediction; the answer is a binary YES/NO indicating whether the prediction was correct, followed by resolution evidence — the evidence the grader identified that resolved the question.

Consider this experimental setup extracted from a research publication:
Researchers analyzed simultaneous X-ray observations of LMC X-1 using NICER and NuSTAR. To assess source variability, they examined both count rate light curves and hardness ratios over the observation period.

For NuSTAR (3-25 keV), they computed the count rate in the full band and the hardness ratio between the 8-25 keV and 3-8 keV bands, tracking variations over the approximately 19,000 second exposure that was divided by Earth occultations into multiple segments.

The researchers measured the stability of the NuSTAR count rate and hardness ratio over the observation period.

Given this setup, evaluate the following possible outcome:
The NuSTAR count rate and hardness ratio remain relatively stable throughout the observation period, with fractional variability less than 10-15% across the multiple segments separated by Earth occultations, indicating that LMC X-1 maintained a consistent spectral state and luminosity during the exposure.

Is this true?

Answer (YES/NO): YES